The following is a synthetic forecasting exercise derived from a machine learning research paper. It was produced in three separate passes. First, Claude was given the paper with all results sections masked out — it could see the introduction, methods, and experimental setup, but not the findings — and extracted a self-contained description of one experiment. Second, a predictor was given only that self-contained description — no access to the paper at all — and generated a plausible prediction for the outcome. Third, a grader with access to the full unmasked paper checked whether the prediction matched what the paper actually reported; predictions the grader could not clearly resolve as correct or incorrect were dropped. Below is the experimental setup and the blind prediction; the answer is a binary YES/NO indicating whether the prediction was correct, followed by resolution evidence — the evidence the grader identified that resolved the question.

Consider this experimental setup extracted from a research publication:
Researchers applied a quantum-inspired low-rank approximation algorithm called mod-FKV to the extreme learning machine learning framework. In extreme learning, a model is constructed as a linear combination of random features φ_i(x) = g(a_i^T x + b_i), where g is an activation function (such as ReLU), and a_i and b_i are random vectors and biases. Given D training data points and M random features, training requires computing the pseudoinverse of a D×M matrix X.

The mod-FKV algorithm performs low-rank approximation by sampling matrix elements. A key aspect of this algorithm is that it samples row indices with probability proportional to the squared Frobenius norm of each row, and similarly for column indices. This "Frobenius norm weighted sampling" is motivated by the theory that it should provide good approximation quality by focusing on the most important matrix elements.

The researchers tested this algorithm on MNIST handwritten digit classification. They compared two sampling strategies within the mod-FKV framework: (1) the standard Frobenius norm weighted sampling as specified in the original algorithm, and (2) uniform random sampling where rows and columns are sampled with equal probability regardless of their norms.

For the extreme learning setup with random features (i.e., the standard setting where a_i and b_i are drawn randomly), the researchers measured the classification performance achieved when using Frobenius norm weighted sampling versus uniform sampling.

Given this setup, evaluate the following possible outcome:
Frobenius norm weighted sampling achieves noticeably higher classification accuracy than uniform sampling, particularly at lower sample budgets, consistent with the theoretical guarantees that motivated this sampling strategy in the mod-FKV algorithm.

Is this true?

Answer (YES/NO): NO